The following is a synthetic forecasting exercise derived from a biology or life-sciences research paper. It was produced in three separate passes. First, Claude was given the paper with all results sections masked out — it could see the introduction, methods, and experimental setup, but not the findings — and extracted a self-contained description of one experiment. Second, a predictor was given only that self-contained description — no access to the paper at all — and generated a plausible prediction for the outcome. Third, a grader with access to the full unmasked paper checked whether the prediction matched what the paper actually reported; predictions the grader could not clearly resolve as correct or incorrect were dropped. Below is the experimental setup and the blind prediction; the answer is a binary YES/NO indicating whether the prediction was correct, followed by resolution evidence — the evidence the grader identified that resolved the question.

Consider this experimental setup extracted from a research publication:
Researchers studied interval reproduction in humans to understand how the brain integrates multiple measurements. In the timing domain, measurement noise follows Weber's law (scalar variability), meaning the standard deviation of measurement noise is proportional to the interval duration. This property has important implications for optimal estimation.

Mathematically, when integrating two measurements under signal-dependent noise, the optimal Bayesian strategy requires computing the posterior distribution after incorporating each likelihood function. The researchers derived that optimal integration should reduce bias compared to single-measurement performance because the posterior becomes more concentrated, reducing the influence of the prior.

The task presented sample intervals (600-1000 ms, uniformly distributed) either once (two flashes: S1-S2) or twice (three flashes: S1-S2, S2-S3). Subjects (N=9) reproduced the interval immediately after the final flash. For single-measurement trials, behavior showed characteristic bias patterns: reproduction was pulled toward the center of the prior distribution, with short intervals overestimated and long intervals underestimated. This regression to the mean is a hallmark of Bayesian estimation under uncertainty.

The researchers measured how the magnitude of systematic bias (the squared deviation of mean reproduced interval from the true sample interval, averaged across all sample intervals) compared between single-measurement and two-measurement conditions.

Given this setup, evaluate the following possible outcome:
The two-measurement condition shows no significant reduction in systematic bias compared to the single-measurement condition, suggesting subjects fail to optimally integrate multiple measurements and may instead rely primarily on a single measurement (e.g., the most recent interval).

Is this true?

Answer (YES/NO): NO